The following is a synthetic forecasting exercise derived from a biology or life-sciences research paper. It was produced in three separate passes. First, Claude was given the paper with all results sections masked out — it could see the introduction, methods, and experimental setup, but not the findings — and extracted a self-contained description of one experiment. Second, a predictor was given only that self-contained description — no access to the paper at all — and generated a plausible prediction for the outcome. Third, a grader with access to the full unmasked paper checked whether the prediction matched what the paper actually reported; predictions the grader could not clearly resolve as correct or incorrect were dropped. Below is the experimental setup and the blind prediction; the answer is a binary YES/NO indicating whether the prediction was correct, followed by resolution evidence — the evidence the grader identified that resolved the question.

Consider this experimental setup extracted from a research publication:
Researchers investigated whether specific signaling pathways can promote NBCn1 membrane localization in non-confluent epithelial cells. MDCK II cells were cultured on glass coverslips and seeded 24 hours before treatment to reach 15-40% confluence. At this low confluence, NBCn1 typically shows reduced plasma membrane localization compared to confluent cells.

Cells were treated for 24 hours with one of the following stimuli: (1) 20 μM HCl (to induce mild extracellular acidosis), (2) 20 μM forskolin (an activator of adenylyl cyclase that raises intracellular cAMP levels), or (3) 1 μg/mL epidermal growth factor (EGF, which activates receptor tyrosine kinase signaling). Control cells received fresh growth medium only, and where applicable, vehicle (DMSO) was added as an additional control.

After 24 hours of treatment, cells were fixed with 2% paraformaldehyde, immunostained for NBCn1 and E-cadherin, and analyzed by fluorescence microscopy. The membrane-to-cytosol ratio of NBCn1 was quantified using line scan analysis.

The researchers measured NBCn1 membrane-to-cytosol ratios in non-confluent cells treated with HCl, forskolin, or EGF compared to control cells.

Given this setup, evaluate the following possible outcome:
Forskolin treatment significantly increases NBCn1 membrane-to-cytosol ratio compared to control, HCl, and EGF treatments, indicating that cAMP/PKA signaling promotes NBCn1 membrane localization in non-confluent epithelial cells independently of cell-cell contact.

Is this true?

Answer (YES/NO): YES